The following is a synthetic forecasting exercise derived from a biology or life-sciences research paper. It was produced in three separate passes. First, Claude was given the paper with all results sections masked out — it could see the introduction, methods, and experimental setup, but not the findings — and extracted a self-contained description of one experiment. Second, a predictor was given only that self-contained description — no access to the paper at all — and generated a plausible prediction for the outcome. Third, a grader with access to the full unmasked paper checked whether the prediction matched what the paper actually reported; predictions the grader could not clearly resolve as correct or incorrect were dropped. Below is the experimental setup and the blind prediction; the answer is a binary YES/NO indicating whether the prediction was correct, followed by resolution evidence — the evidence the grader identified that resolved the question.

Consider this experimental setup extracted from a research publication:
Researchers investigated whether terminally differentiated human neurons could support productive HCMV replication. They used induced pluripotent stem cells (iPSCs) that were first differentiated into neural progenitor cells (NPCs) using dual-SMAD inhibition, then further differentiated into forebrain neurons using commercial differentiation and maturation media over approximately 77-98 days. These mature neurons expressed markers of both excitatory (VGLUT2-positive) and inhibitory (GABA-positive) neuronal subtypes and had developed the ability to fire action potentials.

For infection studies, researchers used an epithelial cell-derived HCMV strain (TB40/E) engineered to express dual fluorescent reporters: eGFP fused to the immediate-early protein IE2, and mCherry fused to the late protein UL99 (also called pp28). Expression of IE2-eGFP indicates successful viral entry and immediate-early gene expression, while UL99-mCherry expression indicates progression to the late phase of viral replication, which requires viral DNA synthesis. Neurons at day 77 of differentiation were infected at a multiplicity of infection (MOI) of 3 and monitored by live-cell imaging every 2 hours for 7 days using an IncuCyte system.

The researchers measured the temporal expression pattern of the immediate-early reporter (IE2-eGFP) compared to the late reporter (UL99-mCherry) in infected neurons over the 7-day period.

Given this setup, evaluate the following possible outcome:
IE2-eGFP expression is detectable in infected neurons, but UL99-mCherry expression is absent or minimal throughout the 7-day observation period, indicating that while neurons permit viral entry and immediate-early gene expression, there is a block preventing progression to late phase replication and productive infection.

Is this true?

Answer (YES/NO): NO